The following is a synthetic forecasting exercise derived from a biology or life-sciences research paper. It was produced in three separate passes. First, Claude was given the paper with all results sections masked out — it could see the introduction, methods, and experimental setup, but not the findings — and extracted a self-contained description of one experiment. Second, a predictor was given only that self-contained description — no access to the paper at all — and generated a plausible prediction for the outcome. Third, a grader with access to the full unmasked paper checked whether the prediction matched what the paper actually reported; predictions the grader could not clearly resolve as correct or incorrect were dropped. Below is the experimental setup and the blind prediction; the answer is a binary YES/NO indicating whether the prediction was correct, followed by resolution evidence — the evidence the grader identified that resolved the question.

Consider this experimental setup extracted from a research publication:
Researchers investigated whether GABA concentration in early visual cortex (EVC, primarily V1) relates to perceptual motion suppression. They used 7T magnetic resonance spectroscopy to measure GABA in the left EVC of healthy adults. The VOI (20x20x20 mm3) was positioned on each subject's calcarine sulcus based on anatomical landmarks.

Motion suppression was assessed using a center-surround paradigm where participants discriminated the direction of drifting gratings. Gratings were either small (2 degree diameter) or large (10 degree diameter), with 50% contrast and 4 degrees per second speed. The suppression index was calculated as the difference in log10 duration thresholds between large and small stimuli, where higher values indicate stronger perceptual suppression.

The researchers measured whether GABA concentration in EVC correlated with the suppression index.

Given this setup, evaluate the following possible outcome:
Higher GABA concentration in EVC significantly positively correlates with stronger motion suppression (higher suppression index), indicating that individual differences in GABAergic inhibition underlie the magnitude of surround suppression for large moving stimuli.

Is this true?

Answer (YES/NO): NO